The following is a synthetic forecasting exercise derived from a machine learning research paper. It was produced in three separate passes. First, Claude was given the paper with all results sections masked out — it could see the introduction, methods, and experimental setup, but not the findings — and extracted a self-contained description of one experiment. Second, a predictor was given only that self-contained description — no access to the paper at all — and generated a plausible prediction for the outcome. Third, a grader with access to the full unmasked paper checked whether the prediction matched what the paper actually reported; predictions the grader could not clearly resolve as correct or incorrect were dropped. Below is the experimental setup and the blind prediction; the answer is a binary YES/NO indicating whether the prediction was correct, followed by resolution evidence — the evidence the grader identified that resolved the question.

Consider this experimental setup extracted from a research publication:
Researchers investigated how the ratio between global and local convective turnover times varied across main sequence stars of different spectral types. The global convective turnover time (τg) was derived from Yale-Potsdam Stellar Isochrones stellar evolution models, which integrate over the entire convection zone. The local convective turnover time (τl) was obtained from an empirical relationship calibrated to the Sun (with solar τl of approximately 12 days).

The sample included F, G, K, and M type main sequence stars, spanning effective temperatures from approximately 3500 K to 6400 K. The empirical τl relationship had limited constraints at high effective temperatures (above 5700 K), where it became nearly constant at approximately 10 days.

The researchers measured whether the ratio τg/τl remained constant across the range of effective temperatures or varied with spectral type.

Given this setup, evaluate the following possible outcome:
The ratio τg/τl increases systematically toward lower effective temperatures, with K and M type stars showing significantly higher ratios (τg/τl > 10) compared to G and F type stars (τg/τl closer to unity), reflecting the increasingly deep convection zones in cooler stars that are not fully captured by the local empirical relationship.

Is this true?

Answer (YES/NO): NO